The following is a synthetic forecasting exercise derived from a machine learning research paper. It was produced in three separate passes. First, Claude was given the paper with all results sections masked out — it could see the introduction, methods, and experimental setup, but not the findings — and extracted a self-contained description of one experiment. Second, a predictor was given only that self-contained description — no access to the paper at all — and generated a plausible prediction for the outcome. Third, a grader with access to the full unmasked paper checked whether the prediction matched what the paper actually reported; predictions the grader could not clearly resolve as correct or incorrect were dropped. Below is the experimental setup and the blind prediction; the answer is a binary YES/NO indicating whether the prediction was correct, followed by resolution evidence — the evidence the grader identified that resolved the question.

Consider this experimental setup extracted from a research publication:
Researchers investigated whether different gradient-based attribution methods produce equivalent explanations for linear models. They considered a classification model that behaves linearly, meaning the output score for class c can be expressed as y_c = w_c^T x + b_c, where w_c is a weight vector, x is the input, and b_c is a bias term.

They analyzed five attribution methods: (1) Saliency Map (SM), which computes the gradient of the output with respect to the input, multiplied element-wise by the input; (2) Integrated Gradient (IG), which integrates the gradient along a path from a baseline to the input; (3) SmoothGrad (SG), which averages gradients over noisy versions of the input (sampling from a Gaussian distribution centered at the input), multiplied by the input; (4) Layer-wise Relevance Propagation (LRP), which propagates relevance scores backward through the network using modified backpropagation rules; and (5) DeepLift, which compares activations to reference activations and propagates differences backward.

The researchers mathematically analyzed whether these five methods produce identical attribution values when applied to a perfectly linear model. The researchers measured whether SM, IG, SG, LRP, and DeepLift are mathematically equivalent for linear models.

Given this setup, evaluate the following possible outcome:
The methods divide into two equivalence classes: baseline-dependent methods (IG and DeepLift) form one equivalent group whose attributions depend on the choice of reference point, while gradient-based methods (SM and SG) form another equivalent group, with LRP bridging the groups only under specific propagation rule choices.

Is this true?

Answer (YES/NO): NO